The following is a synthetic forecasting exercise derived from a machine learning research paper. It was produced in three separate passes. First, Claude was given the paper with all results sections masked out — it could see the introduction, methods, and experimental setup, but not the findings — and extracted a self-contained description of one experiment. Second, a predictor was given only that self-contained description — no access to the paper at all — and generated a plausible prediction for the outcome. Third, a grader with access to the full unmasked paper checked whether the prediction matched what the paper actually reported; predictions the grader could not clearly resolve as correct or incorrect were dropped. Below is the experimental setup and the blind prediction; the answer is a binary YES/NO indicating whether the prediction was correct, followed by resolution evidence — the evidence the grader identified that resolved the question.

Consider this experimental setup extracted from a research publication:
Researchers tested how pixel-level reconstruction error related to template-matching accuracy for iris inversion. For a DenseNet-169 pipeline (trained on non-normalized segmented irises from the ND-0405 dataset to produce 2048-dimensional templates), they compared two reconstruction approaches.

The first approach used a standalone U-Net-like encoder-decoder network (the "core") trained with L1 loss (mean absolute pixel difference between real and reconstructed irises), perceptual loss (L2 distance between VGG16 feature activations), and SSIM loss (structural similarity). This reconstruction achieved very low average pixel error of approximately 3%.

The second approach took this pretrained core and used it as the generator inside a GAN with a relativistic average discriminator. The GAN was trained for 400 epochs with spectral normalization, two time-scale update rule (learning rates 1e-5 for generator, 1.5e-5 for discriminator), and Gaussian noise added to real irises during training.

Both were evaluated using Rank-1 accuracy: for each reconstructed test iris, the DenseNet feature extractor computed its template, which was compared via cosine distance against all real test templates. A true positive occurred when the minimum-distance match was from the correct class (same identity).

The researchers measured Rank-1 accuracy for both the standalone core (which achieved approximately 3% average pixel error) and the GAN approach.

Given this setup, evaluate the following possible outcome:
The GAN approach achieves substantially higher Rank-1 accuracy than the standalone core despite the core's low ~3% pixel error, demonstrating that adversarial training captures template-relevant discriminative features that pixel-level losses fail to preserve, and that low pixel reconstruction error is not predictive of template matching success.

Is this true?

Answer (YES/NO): YES